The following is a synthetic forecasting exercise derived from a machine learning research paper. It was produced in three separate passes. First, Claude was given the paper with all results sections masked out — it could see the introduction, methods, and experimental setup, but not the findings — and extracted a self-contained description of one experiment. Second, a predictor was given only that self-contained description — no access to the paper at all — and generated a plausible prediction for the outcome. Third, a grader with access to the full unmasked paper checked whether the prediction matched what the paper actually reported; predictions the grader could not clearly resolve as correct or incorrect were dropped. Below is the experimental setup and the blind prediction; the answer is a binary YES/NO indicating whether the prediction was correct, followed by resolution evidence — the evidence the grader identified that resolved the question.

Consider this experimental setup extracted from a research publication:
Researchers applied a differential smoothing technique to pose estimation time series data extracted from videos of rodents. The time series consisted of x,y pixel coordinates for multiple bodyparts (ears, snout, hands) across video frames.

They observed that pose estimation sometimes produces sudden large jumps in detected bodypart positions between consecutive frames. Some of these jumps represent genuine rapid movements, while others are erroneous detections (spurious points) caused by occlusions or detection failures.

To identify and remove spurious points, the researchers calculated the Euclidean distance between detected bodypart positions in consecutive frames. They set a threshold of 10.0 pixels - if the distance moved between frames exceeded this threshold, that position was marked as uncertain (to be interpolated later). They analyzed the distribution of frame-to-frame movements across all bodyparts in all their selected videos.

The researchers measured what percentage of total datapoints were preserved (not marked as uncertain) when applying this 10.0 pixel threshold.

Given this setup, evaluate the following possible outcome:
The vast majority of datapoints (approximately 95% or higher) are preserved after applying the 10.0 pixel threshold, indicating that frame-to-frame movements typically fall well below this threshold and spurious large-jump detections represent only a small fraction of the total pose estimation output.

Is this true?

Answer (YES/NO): NO